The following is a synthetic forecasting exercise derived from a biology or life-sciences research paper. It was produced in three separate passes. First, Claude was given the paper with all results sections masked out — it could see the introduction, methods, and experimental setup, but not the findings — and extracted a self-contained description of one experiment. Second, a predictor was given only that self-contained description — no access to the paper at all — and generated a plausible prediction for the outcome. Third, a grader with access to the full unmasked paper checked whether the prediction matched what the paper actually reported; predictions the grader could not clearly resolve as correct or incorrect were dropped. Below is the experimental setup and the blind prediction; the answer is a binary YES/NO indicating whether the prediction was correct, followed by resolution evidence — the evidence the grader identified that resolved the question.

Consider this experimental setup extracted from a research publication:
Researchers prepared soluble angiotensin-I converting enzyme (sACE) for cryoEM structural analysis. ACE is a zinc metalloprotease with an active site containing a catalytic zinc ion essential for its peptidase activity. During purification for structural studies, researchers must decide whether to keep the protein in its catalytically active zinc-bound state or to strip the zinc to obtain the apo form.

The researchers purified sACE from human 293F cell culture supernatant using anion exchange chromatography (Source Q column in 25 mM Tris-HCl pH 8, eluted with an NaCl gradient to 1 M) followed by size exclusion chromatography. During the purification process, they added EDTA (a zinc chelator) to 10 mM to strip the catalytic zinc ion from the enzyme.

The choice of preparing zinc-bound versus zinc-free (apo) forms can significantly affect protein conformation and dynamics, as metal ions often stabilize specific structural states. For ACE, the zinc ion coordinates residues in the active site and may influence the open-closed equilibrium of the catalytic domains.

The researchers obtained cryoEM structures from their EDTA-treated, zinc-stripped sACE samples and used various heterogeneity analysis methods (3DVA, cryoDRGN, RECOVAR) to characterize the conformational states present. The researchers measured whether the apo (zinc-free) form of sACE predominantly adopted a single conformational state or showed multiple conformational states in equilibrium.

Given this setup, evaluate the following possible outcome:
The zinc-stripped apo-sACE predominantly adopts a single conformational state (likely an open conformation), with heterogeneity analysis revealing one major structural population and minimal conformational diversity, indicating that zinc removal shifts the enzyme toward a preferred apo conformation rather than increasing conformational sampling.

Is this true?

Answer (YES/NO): NO